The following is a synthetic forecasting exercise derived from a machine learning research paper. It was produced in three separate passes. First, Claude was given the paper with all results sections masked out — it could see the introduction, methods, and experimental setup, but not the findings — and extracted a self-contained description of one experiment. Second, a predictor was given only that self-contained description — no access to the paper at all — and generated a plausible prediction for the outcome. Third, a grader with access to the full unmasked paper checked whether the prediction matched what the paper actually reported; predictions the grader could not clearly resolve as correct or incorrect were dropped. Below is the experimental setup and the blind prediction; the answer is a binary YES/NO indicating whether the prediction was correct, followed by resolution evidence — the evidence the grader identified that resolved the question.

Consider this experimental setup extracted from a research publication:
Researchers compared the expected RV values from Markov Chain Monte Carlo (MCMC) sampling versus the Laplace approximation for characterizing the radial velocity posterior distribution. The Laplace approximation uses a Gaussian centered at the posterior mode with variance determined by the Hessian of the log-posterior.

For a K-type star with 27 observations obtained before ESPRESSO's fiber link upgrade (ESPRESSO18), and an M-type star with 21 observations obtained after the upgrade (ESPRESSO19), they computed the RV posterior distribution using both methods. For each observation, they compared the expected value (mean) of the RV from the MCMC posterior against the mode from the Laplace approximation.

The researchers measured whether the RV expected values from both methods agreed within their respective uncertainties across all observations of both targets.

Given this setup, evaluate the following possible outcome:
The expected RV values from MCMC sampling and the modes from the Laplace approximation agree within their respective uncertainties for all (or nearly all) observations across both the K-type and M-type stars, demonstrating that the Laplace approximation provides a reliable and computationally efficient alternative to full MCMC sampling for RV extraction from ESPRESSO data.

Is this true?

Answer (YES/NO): YES